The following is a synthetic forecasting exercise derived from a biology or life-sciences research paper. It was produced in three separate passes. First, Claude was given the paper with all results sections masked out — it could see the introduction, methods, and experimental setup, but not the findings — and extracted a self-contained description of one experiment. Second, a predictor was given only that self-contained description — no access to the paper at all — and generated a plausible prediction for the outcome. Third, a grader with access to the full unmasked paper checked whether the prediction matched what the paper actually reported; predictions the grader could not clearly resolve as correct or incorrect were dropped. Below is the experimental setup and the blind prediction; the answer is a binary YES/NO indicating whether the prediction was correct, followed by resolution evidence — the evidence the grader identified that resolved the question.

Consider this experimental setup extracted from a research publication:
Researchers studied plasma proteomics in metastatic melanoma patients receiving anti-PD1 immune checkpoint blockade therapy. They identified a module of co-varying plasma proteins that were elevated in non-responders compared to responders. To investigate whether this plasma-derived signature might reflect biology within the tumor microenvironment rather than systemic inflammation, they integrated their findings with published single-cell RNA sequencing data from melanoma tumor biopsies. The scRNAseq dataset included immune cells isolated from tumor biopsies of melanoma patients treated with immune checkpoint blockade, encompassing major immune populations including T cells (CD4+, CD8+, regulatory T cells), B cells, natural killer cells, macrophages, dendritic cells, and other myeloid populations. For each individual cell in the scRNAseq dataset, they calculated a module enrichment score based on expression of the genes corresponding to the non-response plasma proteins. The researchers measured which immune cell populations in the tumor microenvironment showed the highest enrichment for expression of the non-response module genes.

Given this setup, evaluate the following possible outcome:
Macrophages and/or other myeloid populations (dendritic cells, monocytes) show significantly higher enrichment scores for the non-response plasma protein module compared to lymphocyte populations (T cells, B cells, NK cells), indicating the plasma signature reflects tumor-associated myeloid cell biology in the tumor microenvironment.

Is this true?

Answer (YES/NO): YES